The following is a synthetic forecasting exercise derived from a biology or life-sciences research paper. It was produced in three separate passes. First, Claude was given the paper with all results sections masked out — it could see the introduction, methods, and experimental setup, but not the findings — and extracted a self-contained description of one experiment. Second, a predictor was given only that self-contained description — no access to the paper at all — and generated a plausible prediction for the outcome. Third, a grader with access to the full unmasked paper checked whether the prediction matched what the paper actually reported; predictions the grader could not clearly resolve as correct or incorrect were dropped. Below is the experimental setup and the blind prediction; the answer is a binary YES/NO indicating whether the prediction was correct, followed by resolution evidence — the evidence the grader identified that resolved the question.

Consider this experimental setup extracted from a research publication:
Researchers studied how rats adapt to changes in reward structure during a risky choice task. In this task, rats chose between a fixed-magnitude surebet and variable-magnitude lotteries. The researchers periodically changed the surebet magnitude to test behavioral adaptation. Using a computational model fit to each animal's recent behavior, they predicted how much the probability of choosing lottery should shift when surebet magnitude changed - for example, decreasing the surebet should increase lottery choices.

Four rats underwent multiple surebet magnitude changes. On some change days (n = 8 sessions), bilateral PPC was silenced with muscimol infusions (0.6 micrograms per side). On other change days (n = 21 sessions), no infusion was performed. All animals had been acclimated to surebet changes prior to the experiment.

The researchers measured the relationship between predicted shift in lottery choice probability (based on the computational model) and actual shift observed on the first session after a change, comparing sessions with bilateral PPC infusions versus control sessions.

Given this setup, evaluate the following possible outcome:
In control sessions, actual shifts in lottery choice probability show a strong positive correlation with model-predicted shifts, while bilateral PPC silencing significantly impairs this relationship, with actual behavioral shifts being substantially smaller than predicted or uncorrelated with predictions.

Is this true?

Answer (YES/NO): NO